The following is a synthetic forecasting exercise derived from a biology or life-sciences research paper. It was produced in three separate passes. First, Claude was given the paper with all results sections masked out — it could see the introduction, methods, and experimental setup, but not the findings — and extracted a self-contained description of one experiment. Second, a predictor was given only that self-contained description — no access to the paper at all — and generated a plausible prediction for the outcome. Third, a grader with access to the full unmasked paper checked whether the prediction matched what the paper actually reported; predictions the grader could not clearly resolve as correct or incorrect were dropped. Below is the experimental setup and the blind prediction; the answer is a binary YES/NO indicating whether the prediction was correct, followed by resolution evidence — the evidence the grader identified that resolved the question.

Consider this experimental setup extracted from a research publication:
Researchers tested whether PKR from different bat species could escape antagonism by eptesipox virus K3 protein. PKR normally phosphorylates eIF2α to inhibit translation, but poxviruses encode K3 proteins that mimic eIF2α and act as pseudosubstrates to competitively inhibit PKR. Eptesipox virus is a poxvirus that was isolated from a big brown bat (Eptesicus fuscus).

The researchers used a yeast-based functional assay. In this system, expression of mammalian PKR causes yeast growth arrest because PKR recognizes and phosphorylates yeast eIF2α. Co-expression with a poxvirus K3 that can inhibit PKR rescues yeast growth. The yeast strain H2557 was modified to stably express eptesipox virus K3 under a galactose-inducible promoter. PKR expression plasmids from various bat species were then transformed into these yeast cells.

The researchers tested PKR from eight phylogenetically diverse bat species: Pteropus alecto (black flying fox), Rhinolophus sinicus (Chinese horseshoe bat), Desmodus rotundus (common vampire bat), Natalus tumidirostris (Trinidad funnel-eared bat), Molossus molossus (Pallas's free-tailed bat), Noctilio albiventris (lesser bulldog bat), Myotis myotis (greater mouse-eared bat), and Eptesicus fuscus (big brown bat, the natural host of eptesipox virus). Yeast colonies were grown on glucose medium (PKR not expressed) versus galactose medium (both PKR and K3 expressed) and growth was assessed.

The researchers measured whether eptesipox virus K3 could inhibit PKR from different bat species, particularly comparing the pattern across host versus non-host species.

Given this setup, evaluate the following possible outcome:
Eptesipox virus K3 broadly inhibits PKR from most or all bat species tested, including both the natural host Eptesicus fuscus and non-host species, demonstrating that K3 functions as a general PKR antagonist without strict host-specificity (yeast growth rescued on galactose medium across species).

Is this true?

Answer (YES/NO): NO